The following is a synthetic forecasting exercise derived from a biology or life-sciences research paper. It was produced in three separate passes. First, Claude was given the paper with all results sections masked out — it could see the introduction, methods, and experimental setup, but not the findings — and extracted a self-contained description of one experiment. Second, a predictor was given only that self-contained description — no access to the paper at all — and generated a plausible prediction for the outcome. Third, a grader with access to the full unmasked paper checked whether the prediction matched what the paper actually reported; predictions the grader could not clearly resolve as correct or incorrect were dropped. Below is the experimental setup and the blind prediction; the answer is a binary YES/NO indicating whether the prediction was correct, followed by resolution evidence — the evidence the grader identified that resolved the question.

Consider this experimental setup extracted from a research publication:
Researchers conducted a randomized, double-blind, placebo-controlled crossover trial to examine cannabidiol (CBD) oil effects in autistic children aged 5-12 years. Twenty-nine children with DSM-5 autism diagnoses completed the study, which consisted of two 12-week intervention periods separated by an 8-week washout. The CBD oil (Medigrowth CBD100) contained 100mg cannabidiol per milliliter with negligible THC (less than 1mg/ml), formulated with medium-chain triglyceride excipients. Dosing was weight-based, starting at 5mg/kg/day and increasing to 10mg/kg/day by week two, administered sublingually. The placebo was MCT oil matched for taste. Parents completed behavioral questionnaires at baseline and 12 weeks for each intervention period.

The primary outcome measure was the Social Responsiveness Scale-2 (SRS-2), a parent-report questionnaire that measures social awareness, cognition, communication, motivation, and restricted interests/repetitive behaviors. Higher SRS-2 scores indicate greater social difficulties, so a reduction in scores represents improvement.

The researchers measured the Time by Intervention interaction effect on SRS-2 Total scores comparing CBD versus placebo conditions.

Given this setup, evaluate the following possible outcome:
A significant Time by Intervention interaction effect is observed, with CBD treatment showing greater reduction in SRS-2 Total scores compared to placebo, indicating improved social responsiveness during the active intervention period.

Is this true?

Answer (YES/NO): NO